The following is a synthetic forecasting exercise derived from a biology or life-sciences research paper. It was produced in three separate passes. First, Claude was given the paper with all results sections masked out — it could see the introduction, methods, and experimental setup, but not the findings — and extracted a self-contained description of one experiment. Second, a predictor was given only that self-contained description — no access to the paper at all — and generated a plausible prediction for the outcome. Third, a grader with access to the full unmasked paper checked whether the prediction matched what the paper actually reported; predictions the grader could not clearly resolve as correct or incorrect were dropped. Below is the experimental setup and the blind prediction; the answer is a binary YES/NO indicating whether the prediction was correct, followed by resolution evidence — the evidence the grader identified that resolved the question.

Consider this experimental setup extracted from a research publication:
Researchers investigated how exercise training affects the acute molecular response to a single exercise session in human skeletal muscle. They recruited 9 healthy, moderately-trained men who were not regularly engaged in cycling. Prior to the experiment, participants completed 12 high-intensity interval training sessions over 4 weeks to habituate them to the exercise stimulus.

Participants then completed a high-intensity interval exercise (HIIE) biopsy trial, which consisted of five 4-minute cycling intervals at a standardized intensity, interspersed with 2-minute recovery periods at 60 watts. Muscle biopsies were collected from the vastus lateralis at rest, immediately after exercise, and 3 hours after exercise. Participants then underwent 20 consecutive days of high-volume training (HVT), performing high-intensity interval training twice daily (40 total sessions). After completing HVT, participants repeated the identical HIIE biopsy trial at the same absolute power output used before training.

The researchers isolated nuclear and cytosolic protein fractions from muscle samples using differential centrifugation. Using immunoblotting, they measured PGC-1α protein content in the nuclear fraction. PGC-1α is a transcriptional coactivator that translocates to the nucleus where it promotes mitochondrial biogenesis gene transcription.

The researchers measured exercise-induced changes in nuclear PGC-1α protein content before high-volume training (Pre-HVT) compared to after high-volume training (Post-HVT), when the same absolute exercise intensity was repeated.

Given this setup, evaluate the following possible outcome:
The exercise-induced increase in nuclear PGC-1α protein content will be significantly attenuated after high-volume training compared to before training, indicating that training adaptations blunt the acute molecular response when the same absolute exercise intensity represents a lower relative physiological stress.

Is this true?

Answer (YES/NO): YES